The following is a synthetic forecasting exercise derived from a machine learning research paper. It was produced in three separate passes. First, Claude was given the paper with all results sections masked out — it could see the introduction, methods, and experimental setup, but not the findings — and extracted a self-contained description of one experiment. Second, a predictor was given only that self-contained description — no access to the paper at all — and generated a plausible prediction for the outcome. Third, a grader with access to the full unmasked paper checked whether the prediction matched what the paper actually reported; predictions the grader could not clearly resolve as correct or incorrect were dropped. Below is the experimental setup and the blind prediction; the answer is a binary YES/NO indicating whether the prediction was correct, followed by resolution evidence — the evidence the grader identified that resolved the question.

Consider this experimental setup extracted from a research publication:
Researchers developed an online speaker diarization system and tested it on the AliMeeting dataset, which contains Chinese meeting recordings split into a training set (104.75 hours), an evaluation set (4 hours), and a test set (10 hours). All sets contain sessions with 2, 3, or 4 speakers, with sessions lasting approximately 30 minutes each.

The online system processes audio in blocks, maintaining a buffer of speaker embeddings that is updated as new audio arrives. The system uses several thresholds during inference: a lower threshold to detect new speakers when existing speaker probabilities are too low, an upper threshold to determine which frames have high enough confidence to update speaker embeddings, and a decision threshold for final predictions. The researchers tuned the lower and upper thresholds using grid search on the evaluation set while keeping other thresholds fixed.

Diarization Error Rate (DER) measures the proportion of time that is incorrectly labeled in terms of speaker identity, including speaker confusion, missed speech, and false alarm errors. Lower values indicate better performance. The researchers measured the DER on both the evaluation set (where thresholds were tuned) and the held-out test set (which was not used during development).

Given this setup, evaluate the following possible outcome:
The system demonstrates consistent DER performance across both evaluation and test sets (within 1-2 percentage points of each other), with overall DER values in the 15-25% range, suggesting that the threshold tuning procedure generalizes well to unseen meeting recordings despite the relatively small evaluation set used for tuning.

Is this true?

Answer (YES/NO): NO